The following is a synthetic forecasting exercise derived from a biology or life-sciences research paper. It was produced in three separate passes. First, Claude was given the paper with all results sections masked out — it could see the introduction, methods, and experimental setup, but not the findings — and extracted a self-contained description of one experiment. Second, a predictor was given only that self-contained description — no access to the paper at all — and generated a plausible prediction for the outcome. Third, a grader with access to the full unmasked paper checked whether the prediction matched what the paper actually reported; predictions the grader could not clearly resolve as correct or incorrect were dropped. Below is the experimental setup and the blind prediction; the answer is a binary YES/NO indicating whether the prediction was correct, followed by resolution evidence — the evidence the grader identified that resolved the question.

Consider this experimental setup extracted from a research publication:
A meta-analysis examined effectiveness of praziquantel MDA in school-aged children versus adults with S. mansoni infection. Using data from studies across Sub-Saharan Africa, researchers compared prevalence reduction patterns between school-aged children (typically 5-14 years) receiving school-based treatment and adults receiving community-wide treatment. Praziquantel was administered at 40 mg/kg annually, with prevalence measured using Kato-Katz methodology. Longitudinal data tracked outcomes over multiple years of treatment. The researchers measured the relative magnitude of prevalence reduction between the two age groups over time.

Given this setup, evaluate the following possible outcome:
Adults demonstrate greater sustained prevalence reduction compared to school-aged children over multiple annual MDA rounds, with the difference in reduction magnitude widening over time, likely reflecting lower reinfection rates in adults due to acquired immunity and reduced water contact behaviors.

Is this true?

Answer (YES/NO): NO